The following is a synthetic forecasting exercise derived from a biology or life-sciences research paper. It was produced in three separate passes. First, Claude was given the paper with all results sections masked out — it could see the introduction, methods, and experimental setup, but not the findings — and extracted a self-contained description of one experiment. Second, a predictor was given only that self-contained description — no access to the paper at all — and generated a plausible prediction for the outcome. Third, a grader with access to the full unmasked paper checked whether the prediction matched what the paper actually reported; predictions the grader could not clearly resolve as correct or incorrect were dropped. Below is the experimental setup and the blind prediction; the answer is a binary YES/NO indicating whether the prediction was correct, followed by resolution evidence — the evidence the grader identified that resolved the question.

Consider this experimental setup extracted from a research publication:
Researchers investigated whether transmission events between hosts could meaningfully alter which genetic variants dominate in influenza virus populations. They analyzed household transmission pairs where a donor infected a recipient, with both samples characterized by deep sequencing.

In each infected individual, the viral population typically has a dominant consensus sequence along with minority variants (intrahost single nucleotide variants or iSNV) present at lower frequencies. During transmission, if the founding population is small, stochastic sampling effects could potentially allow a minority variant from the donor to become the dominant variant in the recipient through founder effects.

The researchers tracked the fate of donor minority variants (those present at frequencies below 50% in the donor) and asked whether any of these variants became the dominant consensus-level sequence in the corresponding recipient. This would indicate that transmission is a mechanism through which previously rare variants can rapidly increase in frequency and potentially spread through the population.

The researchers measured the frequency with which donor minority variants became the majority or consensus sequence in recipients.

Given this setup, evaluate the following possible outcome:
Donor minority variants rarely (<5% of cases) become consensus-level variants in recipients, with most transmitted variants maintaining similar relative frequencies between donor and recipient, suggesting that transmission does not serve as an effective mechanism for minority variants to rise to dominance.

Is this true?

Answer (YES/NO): NO